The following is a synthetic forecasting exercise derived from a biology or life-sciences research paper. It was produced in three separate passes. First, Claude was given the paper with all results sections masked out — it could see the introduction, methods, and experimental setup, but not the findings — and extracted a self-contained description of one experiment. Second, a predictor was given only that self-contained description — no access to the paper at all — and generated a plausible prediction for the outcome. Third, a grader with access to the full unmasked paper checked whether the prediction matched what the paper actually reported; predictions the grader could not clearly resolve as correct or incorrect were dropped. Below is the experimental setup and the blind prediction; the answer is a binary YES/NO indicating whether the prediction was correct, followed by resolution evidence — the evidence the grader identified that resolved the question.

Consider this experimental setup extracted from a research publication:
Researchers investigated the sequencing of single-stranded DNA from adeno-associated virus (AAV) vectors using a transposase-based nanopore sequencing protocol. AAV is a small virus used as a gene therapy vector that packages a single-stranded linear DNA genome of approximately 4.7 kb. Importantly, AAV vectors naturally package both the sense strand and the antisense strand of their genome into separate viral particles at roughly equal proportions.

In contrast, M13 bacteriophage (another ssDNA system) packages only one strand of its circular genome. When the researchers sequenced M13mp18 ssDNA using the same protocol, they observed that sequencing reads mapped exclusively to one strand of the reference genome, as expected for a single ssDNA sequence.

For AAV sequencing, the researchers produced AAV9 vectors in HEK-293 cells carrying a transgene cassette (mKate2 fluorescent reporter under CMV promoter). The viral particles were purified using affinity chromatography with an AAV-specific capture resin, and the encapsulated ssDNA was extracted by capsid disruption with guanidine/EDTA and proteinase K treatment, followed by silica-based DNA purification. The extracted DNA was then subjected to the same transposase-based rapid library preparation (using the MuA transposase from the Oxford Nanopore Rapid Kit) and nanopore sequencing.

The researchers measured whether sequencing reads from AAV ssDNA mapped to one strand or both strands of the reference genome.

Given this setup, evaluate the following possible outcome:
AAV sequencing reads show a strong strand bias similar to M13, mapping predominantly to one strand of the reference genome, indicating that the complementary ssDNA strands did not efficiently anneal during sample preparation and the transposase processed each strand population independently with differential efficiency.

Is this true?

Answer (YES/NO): NO